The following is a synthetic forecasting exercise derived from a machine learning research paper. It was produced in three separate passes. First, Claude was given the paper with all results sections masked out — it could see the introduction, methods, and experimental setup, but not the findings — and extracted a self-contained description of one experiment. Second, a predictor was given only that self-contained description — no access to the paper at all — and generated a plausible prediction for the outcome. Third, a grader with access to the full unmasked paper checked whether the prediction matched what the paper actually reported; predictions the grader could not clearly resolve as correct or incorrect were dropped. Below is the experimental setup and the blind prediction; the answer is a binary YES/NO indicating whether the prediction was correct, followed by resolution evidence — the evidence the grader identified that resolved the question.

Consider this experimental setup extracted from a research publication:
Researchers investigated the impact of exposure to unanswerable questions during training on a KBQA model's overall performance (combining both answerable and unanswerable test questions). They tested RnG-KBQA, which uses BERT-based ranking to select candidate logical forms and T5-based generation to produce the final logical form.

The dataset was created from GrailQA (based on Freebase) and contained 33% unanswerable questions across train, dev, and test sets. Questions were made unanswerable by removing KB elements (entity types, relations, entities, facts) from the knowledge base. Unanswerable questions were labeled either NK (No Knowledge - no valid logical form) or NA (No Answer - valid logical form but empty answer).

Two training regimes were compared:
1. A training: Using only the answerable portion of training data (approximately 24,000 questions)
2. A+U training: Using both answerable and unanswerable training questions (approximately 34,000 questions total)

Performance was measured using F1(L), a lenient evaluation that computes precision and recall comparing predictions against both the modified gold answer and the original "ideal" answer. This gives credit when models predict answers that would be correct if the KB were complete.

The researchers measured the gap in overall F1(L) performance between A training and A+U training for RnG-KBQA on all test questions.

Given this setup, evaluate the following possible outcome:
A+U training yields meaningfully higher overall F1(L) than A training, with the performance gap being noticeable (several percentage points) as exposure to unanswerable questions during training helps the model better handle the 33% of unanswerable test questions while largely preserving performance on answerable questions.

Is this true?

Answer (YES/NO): YES